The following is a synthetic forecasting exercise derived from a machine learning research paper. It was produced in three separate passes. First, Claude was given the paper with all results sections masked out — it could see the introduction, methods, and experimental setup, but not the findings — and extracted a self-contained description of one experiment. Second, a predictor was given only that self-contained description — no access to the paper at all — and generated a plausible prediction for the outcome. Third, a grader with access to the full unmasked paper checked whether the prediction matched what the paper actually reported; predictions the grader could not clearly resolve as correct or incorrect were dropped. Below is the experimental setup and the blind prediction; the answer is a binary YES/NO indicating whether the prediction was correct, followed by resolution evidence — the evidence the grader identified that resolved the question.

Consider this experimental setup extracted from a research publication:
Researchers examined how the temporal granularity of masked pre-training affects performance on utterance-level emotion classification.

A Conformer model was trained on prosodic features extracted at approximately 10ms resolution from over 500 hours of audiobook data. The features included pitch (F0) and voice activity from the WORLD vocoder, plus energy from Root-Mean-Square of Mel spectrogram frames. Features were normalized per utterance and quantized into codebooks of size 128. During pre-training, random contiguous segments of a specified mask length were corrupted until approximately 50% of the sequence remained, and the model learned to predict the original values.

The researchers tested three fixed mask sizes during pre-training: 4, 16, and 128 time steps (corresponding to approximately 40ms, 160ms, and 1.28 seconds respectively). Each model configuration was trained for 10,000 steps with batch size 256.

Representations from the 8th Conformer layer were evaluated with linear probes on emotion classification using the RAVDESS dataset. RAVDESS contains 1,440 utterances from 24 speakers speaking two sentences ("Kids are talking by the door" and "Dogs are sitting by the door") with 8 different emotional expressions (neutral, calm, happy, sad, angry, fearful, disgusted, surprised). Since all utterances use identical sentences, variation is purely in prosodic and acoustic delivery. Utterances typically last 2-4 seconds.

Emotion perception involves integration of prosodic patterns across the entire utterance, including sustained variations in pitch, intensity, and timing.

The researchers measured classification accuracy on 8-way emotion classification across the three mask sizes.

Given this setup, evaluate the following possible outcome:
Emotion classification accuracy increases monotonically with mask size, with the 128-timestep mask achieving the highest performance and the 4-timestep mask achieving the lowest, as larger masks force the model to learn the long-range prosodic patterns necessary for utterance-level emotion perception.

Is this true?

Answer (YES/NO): YES